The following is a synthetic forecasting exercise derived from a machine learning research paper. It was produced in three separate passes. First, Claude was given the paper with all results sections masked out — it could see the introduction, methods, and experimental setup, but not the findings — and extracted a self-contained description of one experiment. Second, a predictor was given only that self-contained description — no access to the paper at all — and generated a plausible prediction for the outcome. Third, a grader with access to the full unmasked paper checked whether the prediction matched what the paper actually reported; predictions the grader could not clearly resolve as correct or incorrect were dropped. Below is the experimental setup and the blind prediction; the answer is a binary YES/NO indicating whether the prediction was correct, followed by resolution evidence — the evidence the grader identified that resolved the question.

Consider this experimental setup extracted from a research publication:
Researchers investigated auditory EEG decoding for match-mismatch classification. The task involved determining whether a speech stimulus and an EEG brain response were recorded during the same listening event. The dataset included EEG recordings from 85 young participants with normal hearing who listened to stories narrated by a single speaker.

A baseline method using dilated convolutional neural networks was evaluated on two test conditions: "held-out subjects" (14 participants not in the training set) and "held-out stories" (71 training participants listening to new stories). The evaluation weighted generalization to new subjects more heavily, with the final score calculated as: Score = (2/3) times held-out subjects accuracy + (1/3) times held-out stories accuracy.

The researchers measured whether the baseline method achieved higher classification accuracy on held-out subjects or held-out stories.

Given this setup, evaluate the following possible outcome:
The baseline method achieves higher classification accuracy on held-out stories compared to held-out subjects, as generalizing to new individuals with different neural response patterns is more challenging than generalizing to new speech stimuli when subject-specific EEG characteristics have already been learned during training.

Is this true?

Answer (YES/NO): NO